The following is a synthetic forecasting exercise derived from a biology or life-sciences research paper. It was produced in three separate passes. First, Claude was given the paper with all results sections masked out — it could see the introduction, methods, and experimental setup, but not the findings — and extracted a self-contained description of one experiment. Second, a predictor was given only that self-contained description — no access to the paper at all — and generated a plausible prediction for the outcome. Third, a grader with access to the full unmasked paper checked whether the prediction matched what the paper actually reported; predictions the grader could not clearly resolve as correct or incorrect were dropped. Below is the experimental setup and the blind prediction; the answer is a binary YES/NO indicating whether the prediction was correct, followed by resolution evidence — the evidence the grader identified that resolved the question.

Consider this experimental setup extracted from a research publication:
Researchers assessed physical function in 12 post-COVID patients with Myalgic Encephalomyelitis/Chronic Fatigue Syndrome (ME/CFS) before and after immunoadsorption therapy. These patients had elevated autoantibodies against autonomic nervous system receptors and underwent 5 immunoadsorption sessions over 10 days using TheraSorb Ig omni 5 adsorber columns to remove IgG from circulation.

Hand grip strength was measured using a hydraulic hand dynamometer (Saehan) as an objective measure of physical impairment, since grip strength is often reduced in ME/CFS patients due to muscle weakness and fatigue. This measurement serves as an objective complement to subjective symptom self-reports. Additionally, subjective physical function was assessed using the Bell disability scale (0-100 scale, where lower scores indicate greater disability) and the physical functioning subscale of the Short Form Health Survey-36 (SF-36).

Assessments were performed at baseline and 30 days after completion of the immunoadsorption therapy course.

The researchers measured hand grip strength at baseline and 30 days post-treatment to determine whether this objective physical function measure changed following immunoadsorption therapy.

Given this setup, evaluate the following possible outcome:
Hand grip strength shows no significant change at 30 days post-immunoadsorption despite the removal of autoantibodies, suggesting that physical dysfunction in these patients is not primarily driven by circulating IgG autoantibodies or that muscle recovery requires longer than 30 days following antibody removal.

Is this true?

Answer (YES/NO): NO